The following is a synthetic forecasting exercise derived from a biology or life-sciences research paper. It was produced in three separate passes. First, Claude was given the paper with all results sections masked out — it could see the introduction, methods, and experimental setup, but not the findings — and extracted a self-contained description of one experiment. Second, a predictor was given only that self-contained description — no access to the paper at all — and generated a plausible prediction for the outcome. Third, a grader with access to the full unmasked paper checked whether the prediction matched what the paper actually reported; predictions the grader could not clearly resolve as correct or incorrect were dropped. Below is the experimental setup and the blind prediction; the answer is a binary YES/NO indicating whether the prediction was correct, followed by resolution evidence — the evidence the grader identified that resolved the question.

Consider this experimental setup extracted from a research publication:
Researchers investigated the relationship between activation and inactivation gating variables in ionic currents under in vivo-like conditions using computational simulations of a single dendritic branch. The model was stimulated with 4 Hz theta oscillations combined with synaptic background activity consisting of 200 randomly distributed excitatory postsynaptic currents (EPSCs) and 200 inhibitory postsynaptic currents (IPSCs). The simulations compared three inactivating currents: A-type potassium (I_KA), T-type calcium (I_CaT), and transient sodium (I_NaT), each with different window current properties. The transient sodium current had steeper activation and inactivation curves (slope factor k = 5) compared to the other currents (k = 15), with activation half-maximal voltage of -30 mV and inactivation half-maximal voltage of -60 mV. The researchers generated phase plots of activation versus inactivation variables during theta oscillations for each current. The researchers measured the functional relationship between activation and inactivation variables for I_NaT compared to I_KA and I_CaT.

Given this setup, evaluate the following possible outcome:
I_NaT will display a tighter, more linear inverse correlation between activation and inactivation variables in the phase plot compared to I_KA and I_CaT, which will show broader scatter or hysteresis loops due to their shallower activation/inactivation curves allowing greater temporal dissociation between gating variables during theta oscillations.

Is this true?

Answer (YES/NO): NO